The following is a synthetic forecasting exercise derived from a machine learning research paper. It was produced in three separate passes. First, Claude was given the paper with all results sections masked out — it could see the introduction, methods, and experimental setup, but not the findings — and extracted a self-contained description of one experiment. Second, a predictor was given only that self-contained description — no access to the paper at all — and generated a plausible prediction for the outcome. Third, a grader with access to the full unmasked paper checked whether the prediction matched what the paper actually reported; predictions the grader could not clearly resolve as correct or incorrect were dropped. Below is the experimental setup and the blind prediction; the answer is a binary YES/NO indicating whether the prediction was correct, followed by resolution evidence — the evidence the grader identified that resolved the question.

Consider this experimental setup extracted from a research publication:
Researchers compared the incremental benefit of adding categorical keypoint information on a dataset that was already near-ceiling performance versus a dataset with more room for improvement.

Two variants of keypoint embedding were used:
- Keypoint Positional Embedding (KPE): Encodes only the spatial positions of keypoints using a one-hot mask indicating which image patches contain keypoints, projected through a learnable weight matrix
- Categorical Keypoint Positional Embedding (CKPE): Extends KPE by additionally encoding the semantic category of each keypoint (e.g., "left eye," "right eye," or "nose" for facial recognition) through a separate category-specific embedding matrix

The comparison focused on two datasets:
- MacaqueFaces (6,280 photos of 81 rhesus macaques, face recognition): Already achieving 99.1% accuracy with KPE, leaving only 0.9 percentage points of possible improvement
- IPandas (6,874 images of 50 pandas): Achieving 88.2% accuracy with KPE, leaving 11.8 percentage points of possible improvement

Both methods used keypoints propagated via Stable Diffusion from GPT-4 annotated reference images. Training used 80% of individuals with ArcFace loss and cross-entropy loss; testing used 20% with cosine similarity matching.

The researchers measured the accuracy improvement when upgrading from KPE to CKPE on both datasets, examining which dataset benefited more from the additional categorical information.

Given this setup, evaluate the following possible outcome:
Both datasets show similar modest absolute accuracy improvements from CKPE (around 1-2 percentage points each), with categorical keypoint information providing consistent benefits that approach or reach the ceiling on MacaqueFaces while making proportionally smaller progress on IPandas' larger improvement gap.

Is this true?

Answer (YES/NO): NO